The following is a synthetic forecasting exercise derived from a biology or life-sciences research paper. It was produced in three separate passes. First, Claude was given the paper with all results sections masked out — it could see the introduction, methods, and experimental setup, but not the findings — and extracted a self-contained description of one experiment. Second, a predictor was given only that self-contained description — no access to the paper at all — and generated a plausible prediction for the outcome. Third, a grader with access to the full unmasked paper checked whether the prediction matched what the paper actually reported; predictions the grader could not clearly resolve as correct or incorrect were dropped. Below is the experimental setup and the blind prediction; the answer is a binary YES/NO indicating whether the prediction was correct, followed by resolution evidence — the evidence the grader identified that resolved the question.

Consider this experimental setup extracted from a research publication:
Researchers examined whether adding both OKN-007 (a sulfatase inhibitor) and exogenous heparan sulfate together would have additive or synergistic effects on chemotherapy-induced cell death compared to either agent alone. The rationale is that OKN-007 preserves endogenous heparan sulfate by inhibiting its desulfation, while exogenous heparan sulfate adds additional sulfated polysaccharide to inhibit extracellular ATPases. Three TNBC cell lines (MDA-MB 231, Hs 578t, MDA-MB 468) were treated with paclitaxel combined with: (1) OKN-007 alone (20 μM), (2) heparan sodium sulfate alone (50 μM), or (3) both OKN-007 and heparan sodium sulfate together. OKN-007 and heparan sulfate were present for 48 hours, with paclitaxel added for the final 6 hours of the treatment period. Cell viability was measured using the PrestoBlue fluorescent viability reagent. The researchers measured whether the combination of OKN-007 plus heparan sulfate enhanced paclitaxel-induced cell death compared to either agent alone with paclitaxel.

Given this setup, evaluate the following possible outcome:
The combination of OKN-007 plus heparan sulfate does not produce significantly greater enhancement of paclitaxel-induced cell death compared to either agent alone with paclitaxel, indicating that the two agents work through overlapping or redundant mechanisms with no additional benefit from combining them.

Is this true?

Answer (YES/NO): NO